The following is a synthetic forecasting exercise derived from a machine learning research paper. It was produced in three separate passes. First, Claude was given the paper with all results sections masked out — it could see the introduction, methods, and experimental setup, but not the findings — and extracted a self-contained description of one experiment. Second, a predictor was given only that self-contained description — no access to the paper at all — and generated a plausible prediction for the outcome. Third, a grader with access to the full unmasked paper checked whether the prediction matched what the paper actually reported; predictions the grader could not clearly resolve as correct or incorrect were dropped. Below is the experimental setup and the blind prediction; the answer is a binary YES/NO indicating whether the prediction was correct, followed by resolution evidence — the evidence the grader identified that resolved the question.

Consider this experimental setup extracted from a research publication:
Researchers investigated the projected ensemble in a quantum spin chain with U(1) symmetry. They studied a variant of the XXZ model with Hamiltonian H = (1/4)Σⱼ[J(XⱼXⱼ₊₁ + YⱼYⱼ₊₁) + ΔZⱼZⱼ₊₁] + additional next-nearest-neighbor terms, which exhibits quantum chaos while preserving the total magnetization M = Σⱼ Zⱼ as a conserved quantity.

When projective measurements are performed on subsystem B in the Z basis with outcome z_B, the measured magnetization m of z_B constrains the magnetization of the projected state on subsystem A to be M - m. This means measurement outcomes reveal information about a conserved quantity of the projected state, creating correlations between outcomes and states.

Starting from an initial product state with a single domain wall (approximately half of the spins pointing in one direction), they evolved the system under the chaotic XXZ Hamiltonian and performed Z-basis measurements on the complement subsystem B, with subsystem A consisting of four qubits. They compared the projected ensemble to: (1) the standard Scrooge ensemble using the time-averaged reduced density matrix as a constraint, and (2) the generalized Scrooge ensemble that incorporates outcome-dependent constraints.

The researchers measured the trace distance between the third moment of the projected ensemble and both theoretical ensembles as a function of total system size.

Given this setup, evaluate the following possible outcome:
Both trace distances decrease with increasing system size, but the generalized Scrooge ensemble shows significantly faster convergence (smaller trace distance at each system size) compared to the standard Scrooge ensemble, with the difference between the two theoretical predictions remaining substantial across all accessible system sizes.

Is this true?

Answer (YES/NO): NO